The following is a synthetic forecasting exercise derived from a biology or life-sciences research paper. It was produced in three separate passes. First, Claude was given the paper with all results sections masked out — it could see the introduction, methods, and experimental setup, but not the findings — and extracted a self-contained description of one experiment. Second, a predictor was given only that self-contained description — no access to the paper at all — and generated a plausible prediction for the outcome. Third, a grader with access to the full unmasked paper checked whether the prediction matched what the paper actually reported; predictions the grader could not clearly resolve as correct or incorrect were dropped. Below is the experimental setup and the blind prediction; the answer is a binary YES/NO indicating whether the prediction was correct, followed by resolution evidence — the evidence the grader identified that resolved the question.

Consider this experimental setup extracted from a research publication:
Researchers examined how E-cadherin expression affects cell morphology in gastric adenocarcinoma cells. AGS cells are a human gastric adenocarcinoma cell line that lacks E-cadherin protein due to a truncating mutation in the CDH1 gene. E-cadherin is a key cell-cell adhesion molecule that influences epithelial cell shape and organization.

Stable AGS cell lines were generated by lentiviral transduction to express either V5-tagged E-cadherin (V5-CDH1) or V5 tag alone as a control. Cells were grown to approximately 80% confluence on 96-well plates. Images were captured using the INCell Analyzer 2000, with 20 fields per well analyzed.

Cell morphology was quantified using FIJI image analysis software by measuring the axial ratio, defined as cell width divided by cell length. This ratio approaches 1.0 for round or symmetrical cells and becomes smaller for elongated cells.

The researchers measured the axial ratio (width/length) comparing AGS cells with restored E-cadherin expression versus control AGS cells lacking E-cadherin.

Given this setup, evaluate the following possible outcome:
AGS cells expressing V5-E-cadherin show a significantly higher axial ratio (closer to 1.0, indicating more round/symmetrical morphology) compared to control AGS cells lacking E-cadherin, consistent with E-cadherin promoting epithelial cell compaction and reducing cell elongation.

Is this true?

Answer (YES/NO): YES